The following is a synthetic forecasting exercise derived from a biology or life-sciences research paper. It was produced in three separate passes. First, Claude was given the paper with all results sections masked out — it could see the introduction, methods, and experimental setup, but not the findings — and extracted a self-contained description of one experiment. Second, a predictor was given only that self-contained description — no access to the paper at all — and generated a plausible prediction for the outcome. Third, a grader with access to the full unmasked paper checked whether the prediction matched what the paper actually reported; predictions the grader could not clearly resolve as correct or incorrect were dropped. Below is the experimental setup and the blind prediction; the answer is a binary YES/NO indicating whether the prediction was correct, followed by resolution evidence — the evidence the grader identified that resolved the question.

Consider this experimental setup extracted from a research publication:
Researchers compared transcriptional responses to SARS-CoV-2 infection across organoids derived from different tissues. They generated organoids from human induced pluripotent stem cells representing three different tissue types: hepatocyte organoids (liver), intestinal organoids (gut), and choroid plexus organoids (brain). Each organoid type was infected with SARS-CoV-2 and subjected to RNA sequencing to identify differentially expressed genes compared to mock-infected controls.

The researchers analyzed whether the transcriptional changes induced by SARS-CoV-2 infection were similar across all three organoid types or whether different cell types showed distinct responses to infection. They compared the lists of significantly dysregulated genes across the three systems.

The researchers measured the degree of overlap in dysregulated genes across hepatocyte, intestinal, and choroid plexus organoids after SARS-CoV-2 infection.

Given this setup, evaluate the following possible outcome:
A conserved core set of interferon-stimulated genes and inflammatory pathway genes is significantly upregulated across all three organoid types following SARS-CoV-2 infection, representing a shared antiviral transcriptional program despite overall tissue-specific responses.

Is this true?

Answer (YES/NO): NO